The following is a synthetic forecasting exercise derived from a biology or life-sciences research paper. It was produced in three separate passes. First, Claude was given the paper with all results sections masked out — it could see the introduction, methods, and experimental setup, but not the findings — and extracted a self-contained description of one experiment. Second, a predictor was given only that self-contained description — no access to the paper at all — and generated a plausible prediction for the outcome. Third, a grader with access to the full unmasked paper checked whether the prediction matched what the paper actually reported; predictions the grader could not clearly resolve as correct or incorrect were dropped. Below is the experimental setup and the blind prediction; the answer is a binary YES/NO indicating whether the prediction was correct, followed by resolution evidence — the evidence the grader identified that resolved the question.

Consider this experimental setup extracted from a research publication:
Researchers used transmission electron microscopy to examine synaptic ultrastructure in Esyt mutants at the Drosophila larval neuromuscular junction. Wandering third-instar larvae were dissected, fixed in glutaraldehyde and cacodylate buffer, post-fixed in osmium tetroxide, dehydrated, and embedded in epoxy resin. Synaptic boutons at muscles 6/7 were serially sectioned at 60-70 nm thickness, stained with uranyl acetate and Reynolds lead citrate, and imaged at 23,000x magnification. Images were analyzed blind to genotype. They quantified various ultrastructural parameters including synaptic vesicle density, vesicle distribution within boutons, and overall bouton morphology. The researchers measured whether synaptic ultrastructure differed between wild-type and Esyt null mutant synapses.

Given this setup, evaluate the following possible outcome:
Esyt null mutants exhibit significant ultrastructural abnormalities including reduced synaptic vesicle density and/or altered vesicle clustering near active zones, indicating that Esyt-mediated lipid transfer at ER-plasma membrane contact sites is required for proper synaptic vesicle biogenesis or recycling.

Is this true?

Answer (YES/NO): NO